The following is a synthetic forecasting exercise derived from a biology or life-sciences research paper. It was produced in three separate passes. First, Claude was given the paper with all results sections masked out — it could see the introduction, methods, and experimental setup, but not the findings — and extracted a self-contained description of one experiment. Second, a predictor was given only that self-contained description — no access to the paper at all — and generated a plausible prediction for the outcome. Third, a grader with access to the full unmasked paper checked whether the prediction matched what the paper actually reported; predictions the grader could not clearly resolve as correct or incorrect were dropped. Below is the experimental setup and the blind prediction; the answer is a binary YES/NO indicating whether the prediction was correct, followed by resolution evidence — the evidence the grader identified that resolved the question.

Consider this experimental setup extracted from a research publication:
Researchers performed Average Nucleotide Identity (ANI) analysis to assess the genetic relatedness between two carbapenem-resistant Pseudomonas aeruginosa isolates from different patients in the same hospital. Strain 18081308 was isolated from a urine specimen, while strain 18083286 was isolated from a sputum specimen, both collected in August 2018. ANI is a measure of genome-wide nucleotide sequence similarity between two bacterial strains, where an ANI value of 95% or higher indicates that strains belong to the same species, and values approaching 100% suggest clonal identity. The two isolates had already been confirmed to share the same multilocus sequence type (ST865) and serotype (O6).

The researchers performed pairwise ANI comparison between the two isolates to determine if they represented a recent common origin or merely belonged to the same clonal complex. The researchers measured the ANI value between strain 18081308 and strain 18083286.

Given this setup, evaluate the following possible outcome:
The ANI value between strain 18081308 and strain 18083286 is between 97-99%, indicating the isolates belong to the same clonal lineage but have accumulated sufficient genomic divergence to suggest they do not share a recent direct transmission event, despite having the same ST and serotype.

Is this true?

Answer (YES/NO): NO